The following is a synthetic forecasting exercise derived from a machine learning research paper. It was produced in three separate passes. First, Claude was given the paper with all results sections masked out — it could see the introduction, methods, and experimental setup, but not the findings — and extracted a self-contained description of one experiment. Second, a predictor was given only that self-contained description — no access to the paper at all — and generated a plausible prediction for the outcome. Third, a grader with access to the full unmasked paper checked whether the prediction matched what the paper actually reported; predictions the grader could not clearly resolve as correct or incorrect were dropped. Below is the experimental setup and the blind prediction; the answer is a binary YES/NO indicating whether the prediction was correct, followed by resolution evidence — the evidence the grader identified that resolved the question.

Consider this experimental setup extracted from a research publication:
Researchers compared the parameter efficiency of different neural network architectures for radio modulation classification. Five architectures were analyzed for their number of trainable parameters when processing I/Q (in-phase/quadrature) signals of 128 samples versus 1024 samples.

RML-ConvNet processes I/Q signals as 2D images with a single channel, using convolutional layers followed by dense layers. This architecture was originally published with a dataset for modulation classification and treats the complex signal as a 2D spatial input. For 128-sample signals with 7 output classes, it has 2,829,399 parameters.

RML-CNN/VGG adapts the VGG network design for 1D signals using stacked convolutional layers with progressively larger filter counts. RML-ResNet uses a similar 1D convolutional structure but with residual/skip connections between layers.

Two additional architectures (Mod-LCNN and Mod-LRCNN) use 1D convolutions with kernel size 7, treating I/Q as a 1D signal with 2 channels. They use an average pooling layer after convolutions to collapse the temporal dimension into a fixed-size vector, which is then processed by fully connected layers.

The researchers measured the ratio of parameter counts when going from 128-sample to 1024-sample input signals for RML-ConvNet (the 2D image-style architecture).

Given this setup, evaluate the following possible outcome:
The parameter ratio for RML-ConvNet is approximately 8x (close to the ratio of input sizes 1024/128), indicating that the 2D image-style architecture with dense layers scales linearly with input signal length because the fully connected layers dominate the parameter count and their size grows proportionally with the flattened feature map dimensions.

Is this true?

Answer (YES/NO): YES